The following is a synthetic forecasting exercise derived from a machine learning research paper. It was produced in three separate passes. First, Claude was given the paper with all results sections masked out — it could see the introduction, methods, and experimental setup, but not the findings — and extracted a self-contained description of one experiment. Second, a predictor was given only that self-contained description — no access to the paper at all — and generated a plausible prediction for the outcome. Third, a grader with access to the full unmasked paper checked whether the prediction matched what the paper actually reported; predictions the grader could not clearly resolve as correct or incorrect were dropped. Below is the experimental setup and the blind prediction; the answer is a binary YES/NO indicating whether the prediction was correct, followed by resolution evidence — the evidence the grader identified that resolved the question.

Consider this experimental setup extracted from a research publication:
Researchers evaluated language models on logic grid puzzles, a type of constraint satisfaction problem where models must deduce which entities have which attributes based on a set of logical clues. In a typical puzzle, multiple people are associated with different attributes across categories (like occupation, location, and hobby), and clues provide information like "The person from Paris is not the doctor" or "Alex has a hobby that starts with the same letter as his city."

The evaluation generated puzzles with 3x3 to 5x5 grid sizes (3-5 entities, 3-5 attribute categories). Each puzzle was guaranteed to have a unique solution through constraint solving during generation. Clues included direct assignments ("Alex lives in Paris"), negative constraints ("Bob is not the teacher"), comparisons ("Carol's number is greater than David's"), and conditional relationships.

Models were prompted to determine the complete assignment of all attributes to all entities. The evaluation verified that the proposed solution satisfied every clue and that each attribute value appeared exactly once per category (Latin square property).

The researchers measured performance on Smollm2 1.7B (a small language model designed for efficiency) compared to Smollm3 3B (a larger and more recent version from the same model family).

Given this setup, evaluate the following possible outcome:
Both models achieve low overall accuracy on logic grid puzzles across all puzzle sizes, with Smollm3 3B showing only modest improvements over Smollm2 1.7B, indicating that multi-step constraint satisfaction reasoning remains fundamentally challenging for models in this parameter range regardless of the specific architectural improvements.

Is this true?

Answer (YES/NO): YES